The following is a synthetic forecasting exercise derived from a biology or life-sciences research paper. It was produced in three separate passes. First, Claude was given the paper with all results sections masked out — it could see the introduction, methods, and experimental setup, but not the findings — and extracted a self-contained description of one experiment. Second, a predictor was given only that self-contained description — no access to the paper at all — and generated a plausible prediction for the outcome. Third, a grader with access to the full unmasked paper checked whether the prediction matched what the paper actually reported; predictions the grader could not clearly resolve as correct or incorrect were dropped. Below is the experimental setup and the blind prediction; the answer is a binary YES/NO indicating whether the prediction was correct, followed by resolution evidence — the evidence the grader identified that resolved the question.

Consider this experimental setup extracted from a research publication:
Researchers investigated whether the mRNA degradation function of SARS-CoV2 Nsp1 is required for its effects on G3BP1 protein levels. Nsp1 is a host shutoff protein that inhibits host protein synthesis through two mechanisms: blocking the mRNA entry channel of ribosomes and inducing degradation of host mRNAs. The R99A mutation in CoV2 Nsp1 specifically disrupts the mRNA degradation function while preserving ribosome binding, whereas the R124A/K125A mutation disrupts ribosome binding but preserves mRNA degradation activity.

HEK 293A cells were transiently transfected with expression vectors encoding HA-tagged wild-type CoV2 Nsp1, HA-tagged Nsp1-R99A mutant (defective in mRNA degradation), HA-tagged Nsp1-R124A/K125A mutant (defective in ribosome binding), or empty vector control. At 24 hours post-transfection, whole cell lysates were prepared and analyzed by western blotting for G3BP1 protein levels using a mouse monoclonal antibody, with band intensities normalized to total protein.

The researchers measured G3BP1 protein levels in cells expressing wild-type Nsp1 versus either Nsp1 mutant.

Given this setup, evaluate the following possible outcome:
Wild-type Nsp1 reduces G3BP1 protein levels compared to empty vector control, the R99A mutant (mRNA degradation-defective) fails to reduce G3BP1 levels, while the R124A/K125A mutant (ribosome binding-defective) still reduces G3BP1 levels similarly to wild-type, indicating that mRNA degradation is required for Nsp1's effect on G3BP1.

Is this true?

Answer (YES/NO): NO